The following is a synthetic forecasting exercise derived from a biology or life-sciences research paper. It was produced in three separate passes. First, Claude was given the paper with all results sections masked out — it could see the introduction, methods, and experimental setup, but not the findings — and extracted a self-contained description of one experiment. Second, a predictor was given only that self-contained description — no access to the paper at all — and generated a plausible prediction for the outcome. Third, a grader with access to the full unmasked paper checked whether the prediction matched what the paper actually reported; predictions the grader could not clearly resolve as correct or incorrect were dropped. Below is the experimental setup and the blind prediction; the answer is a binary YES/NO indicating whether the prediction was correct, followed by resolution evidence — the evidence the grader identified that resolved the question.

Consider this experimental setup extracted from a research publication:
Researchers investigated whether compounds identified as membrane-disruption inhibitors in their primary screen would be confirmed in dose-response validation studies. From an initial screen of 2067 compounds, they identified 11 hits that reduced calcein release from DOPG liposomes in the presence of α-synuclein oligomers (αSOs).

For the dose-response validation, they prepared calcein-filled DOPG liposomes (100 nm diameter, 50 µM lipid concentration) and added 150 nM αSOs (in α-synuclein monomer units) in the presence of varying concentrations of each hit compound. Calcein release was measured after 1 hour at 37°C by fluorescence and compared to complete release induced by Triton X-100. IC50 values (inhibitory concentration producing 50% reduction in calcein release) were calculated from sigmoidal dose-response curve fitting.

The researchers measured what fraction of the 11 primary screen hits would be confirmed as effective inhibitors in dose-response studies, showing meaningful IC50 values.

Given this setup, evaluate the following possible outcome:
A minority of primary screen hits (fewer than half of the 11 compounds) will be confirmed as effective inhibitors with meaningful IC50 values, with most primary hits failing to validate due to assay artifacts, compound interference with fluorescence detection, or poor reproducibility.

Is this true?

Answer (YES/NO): NO